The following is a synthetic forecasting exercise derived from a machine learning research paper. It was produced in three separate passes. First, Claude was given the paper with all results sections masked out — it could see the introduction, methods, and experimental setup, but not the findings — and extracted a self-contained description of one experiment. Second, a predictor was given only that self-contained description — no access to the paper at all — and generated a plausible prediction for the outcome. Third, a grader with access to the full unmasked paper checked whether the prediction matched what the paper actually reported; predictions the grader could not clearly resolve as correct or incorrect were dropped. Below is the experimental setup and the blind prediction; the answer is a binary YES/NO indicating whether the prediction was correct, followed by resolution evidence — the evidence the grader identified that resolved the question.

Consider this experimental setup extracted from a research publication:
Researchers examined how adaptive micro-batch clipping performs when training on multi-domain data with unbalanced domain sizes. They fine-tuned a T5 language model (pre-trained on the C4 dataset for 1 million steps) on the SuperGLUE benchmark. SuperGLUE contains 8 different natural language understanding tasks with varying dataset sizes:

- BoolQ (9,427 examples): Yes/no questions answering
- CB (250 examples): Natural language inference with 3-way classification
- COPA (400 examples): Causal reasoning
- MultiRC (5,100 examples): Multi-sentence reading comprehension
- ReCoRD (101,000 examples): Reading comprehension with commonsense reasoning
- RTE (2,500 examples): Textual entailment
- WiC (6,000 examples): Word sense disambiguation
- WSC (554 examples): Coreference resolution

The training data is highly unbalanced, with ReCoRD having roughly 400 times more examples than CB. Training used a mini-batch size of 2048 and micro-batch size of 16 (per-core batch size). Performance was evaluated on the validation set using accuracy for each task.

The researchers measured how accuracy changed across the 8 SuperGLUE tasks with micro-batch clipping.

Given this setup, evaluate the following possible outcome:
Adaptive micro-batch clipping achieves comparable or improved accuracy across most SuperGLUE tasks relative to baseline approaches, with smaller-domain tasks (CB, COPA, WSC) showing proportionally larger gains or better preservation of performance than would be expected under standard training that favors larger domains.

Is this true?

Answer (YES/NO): NO